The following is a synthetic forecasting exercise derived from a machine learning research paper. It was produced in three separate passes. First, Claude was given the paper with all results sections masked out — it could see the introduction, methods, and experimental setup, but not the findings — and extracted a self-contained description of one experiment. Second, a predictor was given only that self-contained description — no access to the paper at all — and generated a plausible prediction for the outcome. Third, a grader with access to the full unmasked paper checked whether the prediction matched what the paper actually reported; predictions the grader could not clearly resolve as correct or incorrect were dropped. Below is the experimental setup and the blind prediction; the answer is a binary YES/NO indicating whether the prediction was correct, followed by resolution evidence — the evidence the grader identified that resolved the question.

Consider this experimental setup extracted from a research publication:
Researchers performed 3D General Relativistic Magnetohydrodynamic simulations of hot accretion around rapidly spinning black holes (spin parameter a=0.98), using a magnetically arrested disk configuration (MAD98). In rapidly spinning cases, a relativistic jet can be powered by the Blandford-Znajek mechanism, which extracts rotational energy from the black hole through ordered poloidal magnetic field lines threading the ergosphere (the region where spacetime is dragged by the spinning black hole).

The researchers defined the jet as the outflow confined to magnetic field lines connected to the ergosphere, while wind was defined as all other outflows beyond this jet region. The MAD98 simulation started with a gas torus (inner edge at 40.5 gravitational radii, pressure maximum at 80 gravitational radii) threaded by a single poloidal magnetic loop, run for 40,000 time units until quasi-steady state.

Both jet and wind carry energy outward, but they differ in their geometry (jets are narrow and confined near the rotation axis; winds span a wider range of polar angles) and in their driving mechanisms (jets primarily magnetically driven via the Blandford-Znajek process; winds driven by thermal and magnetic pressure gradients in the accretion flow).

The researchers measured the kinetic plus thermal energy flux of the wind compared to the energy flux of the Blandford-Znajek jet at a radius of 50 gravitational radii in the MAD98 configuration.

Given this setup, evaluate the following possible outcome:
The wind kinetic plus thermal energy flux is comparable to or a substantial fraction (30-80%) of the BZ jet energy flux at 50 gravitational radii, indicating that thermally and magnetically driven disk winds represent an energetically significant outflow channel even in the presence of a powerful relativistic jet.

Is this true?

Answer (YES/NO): NO